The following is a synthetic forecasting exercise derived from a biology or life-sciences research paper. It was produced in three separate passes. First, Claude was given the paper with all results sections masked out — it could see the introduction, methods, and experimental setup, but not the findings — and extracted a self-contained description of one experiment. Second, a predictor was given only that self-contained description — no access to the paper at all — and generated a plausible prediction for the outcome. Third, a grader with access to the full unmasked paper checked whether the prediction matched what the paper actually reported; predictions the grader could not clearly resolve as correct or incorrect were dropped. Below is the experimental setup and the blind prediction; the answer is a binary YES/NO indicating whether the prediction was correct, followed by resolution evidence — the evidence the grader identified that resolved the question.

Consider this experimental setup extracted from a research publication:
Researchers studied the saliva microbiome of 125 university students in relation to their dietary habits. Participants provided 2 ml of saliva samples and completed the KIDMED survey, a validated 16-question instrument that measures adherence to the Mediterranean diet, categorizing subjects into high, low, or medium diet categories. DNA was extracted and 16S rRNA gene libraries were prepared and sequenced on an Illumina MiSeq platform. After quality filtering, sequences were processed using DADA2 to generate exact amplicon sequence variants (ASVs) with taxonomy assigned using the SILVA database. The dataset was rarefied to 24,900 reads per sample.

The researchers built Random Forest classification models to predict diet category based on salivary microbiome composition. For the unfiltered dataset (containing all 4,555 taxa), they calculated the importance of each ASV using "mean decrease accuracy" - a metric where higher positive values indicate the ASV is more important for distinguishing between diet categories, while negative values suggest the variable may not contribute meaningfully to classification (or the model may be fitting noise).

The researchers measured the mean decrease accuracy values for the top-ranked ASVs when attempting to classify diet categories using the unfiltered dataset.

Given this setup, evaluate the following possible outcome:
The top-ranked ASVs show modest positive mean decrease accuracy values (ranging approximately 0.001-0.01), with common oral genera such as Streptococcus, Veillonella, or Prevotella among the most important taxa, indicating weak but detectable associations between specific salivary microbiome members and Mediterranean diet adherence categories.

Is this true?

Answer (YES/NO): NO